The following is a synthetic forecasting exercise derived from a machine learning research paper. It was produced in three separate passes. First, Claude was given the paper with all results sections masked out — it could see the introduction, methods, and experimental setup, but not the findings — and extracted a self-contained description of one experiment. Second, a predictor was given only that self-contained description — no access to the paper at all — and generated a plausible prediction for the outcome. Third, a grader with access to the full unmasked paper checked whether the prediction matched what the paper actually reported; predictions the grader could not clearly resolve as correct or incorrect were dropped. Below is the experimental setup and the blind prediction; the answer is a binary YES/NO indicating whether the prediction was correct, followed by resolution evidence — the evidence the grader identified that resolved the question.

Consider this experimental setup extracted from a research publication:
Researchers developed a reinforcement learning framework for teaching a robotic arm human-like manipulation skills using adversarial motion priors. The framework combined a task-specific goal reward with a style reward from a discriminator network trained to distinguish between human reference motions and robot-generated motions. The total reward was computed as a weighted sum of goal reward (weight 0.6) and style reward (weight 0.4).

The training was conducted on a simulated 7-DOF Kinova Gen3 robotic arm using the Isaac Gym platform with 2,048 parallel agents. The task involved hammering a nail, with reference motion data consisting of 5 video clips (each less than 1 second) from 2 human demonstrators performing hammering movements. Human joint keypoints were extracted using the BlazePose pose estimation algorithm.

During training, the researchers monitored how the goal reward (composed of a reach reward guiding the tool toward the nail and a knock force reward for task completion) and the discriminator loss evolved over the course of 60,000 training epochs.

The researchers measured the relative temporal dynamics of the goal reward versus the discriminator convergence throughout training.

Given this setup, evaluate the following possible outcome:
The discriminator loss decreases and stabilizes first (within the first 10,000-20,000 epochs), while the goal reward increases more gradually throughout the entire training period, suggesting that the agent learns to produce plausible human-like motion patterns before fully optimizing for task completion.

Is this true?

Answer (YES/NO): NO